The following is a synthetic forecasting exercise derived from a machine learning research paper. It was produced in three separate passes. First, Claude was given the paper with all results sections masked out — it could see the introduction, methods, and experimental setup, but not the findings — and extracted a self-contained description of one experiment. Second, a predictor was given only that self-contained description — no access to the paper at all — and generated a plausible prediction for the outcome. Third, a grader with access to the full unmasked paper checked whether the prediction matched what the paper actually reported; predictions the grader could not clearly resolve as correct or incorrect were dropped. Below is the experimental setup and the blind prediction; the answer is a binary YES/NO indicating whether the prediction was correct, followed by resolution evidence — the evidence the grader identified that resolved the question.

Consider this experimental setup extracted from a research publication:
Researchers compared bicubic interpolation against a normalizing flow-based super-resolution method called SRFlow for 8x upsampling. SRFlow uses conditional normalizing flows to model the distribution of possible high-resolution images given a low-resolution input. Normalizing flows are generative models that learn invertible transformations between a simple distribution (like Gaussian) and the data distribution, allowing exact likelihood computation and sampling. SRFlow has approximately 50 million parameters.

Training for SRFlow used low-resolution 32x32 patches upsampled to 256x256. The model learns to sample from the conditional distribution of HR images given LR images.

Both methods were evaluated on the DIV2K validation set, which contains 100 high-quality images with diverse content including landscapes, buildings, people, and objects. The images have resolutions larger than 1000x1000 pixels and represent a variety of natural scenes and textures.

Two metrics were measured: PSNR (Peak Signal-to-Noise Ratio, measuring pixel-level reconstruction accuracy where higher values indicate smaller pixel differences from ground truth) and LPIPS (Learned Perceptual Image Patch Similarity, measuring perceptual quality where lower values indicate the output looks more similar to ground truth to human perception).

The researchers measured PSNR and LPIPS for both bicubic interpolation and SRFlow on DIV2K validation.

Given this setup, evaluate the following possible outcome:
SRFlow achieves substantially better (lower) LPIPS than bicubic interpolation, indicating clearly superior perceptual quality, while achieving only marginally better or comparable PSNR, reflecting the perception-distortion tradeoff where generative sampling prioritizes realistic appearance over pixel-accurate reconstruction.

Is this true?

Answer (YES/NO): NO